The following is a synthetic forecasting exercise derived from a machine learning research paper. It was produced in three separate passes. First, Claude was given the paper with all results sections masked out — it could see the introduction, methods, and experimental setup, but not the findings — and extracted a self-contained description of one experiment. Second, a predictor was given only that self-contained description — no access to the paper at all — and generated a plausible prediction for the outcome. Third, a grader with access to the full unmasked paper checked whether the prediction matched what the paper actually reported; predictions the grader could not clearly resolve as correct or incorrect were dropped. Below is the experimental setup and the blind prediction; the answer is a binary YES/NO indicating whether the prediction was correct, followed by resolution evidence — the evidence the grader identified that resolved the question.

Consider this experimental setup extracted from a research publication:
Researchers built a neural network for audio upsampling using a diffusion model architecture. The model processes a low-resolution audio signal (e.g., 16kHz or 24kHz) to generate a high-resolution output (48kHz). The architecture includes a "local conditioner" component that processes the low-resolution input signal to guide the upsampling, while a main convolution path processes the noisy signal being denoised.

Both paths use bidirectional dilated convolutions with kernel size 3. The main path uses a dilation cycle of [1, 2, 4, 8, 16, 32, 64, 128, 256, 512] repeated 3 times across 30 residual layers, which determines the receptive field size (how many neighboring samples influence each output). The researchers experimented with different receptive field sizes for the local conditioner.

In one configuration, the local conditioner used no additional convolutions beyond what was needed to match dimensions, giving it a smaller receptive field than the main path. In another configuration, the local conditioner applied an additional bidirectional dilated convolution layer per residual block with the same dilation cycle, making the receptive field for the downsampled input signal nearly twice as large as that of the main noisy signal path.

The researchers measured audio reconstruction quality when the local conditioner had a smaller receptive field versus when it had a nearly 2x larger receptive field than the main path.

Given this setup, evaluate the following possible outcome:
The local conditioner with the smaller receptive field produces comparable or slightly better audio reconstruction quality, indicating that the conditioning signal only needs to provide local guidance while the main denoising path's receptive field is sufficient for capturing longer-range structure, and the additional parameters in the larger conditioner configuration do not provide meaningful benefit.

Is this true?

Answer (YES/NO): NO